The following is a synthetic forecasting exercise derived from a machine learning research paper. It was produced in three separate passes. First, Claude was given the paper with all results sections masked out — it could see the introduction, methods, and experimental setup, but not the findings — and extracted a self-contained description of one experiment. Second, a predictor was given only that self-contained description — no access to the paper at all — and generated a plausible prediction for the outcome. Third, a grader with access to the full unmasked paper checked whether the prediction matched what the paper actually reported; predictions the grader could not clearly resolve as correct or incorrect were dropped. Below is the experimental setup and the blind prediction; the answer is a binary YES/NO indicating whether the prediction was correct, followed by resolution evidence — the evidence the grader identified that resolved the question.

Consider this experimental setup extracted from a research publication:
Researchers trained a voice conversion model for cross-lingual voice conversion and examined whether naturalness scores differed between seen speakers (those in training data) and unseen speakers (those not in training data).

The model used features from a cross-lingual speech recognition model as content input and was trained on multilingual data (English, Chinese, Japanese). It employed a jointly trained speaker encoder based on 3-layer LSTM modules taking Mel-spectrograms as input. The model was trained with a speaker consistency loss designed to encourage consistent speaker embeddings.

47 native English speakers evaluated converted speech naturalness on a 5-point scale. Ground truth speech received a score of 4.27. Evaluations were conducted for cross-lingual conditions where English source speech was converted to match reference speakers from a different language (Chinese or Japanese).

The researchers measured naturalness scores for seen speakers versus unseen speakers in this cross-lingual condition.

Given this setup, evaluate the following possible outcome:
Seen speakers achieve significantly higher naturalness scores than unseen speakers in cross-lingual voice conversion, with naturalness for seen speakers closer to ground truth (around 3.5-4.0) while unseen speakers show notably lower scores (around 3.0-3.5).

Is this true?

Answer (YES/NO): NO